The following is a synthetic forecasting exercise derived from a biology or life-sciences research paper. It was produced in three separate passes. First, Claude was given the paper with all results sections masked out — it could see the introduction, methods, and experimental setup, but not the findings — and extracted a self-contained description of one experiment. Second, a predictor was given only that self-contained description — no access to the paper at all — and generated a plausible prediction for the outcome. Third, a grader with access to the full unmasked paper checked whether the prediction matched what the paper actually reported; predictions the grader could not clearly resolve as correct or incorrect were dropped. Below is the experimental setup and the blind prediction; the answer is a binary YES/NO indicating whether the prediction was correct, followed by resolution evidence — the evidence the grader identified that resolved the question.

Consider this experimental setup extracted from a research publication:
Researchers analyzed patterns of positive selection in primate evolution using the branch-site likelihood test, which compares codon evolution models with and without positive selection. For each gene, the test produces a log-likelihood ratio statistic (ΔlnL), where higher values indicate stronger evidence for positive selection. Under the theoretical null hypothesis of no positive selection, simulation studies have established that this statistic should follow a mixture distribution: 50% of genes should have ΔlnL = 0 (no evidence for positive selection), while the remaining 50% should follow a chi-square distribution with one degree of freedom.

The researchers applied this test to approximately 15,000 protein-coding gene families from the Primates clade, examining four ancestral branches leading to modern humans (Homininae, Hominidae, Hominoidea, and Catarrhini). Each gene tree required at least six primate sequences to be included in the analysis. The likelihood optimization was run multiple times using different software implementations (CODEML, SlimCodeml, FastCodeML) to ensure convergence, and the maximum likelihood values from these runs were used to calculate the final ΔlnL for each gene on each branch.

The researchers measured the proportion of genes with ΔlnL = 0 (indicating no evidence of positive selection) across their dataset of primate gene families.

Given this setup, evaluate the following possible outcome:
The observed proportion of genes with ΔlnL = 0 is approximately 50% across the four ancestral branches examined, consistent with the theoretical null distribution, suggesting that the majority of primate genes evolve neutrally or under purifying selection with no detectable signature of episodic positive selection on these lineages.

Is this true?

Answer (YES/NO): NO